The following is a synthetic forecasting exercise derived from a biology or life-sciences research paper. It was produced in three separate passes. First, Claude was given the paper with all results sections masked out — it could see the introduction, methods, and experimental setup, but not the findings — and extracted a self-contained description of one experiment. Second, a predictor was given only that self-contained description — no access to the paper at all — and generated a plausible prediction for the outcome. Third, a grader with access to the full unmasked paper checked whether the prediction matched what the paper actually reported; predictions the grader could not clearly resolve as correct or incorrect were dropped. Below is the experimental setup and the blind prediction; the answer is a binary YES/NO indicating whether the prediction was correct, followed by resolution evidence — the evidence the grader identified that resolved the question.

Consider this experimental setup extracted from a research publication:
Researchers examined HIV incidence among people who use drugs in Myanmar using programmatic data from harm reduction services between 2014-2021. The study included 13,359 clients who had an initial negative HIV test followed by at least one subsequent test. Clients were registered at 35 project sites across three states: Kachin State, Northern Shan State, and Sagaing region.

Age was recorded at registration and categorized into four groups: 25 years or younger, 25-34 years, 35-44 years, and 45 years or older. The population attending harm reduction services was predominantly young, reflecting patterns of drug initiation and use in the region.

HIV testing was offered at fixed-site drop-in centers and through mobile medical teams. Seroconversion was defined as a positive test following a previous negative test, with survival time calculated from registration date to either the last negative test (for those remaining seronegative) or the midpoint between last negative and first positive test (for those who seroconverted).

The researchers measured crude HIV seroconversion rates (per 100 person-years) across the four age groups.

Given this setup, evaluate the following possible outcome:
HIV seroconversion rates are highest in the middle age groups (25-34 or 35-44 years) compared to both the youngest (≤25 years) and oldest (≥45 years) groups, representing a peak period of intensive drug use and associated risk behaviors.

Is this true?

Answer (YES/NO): NO